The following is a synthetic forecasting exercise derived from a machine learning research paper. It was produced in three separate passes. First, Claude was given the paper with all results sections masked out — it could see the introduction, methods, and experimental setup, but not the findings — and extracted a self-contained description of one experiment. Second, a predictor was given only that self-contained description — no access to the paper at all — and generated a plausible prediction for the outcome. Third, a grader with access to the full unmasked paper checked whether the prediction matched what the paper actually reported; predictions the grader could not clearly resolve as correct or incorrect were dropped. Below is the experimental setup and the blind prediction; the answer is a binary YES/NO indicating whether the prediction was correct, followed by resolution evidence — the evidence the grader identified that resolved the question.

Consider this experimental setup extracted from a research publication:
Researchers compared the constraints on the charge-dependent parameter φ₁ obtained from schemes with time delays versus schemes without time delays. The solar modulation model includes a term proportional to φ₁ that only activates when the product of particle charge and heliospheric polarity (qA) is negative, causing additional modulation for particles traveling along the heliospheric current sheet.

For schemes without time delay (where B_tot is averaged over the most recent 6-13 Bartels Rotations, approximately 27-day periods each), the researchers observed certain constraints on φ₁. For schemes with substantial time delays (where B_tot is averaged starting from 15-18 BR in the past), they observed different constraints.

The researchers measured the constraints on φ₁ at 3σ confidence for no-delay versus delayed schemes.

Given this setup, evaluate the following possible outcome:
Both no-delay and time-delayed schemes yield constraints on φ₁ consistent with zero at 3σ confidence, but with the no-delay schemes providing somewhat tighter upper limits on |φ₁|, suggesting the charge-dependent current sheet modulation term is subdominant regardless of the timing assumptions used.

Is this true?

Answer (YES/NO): NO